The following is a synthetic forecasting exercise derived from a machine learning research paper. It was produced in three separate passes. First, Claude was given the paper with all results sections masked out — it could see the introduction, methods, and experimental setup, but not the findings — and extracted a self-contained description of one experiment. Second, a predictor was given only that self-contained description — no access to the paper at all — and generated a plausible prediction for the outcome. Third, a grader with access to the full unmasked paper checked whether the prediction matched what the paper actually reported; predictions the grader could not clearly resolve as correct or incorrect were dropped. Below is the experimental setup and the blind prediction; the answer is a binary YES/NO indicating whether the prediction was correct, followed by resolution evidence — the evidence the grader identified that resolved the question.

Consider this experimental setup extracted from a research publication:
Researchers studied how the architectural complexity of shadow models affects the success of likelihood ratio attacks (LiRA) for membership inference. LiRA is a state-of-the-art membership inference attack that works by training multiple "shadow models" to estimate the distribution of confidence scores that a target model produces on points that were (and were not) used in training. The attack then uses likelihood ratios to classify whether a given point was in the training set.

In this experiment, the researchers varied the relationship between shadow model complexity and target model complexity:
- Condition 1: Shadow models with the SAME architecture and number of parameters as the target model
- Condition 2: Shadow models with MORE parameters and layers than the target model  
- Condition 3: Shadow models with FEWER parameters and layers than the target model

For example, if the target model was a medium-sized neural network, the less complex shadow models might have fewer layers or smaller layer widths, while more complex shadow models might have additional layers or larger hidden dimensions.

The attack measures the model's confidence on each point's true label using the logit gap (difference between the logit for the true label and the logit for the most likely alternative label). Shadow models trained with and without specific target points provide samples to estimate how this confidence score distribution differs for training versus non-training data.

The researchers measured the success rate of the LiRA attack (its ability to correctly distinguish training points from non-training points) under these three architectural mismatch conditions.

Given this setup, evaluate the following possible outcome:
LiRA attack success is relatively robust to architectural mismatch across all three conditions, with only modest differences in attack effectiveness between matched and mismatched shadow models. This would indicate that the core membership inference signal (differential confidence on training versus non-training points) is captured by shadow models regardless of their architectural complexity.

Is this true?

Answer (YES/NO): NO